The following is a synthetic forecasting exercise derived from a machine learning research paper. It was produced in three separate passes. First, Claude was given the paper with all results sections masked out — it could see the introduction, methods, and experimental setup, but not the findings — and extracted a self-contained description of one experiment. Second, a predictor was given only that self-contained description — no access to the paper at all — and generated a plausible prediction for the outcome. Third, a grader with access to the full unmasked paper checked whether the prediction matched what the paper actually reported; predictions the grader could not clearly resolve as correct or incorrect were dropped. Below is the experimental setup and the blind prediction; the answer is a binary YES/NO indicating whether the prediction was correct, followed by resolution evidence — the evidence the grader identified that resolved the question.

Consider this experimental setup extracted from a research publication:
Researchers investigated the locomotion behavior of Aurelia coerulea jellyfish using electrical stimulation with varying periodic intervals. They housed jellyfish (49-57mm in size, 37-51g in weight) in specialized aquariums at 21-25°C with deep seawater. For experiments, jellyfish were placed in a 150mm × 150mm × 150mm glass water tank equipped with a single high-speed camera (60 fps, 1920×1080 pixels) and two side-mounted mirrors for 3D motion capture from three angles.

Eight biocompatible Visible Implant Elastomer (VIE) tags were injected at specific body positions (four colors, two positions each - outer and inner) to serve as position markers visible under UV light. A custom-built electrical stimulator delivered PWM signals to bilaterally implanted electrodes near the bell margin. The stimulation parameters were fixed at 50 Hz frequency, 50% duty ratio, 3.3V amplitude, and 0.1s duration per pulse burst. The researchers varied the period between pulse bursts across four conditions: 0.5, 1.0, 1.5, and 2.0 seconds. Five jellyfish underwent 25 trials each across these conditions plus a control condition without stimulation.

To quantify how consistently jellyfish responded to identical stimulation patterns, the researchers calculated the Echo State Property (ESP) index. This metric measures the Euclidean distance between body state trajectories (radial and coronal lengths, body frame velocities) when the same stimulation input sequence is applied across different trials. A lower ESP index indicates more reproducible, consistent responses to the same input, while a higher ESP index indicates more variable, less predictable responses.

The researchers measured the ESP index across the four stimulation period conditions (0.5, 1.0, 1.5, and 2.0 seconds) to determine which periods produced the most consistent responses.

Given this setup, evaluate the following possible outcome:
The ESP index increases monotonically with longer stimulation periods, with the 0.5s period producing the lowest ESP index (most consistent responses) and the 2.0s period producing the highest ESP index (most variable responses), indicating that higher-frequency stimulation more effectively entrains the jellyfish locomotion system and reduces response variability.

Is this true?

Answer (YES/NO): NO